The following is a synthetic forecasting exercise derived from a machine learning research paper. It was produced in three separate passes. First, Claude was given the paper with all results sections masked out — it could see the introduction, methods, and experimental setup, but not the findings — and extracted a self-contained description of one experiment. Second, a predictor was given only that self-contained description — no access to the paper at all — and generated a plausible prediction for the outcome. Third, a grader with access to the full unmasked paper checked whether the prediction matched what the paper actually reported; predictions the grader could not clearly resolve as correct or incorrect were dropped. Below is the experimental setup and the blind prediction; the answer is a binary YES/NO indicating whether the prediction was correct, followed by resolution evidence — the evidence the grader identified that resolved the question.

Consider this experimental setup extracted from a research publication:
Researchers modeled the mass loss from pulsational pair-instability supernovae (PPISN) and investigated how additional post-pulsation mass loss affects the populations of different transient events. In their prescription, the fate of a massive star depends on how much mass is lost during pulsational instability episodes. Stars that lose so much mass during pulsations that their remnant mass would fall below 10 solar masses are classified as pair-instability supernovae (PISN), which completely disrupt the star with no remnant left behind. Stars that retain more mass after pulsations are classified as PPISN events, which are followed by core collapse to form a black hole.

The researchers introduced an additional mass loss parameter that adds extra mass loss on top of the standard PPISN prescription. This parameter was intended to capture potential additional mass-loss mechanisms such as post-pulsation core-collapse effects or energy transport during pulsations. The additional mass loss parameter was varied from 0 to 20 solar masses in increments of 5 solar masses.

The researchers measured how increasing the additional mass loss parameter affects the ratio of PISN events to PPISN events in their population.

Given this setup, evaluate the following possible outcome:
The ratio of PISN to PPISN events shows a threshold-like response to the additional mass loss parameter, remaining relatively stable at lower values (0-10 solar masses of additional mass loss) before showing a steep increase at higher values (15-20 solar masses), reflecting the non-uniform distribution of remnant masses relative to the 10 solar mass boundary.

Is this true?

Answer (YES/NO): NO